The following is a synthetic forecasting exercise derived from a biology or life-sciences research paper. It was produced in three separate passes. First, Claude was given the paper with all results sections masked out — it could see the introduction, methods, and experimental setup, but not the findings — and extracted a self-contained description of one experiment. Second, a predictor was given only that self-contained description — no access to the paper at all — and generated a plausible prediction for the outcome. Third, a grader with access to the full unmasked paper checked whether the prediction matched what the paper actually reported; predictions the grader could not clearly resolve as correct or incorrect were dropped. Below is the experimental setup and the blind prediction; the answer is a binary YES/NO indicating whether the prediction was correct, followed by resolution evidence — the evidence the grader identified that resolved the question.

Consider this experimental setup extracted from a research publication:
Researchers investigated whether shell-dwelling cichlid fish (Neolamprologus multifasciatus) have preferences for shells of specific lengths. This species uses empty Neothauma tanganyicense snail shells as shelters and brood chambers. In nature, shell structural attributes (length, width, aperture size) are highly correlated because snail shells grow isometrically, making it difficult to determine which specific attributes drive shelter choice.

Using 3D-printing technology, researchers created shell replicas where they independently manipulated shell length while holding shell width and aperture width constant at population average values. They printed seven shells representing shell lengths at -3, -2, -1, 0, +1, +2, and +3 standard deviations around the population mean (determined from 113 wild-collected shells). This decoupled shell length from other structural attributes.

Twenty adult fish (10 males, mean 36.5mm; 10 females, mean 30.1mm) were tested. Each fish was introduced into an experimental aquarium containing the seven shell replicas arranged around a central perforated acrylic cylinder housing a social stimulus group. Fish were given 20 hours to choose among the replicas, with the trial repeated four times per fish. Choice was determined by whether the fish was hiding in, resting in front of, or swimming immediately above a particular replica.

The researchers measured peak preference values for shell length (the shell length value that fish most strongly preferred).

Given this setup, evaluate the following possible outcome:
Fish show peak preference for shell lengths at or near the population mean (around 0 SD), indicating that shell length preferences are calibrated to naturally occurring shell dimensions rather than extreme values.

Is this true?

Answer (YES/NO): NO